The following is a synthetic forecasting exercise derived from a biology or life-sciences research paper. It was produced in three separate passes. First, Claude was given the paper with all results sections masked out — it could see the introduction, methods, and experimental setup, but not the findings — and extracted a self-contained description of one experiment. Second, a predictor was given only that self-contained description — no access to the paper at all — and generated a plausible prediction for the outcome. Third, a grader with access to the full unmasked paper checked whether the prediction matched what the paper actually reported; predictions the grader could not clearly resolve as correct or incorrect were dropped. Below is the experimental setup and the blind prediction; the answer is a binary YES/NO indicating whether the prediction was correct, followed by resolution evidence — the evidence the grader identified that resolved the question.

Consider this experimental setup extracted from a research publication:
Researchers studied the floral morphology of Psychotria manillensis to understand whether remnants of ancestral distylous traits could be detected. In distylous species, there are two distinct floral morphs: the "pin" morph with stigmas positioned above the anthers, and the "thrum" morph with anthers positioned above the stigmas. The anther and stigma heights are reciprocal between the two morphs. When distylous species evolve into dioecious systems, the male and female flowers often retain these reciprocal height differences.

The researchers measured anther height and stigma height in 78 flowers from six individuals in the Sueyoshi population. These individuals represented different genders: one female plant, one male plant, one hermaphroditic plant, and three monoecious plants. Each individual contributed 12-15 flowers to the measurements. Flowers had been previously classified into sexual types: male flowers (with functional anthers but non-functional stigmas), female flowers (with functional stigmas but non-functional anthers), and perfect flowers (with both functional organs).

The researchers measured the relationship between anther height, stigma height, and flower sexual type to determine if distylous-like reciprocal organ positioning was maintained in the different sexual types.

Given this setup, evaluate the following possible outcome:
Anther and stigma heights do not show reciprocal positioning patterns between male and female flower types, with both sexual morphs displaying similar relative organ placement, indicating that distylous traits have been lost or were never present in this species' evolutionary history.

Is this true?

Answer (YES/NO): NO